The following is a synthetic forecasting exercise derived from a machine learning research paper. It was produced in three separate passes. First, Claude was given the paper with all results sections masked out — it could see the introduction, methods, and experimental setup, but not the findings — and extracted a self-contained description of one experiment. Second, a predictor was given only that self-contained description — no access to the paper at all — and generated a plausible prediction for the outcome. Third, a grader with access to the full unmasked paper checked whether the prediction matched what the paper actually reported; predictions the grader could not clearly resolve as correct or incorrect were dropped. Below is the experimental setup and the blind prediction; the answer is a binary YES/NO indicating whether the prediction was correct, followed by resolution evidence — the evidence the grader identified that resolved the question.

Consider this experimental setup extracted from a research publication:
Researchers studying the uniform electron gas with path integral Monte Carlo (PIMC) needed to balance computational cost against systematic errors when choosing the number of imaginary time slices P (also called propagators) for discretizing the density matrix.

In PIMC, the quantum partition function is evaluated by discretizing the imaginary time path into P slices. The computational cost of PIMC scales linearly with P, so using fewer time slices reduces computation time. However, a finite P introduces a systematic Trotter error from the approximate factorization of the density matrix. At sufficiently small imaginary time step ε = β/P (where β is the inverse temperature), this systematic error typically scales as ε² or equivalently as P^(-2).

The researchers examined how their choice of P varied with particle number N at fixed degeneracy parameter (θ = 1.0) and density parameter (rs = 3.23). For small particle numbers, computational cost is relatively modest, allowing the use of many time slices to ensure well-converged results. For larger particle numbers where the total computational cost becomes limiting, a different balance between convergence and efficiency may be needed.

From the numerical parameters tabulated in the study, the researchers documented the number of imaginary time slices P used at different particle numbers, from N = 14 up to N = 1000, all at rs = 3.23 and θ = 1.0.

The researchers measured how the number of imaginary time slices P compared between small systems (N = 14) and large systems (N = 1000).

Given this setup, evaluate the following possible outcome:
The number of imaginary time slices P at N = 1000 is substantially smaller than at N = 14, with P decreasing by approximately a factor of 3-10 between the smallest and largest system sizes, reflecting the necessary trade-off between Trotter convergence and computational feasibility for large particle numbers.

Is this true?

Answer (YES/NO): YES